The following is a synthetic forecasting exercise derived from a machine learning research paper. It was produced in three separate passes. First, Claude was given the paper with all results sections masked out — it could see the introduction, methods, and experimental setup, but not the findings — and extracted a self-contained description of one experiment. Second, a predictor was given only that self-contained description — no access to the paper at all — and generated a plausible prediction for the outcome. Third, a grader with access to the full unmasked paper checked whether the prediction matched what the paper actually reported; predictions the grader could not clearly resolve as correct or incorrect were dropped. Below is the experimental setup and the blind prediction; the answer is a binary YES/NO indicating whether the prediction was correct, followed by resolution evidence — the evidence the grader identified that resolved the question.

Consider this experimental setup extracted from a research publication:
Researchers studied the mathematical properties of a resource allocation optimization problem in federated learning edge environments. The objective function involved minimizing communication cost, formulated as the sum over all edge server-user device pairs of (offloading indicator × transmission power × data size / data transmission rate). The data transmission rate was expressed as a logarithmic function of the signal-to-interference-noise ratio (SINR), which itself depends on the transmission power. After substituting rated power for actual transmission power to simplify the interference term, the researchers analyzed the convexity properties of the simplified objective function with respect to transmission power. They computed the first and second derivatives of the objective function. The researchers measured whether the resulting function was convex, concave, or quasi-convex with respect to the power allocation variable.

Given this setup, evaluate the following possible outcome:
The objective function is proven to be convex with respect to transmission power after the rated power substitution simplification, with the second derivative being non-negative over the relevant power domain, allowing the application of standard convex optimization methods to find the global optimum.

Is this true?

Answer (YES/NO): NO